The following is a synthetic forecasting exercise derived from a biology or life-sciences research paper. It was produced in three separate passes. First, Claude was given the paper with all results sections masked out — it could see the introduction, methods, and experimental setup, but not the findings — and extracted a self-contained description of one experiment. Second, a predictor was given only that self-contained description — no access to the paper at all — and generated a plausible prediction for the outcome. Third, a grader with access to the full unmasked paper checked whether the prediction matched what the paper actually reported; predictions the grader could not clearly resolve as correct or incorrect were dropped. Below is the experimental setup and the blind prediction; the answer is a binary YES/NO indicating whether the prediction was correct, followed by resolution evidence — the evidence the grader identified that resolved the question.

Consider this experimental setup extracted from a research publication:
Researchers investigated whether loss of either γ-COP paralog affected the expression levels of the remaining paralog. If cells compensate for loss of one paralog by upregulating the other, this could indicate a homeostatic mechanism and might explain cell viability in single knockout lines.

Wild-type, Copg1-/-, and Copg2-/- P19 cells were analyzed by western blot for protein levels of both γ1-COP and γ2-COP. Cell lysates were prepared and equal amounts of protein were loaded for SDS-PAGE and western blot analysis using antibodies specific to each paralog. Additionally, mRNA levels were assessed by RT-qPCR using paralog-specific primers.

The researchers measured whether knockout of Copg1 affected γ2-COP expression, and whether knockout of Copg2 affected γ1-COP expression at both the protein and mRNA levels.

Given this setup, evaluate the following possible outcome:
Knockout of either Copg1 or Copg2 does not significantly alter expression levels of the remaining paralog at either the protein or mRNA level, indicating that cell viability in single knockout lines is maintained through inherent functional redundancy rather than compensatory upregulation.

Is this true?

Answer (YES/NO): NO